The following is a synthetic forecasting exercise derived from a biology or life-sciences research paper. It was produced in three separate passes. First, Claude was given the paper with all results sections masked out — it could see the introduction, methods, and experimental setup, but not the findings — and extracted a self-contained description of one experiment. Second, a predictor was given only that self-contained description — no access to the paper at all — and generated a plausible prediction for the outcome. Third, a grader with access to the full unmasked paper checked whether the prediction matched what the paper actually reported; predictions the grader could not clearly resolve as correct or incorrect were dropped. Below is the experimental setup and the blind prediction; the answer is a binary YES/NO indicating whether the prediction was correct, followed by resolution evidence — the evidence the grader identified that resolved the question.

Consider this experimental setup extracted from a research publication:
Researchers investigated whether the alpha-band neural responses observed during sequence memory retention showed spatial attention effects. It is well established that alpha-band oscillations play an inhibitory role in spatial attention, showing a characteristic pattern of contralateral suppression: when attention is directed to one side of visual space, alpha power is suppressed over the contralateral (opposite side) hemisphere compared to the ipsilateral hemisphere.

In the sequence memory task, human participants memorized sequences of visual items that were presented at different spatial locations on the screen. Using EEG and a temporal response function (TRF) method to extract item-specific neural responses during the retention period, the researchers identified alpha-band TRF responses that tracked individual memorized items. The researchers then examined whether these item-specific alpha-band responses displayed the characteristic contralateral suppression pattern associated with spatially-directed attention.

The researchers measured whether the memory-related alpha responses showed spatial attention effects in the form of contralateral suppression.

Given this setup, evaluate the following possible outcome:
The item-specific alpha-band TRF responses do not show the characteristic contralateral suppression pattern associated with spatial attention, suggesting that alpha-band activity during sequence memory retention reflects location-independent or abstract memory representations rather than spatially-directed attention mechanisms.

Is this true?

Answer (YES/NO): YES